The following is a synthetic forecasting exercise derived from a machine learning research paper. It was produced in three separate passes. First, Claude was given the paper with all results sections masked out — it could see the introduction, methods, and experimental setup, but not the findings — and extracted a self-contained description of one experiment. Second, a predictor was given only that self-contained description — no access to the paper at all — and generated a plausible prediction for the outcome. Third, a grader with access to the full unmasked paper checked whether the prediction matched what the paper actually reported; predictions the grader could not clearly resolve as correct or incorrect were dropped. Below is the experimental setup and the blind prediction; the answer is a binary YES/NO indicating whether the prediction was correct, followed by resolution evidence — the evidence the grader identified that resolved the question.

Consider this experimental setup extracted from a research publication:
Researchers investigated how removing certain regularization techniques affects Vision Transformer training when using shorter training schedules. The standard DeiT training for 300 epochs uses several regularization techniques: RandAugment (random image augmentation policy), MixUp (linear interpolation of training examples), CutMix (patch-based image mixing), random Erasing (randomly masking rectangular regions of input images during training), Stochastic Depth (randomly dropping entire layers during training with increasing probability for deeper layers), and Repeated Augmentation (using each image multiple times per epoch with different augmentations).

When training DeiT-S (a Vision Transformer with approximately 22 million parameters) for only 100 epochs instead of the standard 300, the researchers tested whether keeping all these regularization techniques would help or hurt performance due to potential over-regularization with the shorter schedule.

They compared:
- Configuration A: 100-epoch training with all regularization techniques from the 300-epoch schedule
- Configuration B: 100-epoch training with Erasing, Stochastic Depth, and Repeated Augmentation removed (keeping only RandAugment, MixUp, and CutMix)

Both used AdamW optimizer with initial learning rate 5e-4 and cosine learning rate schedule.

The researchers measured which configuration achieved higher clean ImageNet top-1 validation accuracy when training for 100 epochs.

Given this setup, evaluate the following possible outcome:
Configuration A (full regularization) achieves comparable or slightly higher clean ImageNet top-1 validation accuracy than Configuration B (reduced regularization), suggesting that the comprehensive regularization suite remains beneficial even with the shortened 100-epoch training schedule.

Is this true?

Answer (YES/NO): NO